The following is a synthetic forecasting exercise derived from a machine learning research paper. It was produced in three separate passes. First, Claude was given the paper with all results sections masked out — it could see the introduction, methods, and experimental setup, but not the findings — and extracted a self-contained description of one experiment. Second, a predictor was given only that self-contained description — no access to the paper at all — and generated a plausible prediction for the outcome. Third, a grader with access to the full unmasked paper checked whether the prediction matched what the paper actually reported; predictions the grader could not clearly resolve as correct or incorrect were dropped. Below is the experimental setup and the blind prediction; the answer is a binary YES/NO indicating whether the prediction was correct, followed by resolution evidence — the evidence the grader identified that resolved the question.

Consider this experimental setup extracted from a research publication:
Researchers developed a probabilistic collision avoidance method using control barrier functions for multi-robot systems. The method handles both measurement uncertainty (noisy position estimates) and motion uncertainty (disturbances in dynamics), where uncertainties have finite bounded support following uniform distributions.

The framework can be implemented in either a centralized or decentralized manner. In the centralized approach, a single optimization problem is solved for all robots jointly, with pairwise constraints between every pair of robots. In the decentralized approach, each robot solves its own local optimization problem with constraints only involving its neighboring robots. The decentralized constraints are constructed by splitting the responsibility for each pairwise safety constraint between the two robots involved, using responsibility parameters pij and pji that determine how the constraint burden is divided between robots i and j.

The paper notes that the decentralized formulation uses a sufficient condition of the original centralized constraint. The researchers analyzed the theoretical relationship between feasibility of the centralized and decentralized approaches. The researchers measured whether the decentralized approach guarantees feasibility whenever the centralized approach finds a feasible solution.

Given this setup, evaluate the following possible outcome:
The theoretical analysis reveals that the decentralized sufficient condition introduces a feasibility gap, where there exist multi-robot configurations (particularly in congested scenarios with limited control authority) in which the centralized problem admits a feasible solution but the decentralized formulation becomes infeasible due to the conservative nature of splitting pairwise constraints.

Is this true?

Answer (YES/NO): YES